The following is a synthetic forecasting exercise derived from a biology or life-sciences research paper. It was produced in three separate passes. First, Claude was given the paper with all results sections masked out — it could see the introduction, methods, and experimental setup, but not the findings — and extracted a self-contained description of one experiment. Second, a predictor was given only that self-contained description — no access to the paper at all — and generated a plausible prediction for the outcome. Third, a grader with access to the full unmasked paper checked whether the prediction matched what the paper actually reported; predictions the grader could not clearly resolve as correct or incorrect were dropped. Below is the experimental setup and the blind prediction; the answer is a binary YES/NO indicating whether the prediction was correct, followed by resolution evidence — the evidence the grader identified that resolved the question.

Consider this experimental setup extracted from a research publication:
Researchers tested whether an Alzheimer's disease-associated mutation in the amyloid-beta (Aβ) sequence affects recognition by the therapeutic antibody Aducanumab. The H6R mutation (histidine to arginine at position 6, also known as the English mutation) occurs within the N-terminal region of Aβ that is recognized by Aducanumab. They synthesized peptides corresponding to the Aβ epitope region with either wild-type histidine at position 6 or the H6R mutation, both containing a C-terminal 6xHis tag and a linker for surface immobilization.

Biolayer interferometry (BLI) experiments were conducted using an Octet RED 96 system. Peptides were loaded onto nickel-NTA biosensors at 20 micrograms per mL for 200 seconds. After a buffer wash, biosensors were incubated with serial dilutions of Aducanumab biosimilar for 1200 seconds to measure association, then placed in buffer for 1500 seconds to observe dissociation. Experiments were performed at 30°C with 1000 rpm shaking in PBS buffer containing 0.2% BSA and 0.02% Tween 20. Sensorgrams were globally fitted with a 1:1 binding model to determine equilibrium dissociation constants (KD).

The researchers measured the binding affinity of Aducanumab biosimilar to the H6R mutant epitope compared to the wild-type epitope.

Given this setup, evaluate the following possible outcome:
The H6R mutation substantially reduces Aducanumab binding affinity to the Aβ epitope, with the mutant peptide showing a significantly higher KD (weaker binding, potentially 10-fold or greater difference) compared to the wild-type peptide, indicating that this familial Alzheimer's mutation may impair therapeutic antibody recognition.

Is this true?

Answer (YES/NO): NO